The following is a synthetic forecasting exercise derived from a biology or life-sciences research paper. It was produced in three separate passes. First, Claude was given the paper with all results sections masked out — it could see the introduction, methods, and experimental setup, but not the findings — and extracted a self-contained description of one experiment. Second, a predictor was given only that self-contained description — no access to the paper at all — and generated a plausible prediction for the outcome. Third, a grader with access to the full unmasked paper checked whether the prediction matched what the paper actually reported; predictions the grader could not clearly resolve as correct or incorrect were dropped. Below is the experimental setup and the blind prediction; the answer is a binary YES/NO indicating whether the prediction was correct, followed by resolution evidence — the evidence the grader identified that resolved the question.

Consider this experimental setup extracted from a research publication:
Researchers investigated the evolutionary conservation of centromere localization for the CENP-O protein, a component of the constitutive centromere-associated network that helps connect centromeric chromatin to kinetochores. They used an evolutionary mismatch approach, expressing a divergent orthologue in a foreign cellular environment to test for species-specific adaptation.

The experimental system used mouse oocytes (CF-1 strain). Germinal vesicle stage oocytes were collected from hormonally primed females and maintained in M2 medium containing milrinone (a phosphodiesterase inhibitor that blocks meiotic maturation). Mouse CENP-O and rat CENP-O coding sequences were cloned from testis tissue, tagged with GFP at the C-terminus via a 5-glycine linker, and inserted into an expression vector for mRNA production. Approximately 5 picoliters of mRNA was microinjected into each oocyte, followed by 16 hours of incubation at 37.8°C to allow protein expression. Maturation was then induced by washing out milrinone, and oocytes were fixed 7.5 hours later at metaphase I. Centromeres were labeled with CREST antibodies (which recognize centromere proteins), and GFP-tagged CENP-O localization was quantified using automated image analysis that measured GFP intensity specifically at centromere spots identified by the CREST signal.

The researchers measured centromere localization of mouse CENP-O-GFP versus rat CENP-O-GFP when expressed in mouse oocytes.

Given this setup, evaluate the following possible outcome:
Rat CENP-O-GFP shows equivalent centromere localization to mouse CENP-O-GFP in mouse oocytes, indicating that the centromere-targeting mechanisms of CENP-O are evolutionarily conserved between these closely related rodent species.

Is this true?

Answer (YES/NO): NO